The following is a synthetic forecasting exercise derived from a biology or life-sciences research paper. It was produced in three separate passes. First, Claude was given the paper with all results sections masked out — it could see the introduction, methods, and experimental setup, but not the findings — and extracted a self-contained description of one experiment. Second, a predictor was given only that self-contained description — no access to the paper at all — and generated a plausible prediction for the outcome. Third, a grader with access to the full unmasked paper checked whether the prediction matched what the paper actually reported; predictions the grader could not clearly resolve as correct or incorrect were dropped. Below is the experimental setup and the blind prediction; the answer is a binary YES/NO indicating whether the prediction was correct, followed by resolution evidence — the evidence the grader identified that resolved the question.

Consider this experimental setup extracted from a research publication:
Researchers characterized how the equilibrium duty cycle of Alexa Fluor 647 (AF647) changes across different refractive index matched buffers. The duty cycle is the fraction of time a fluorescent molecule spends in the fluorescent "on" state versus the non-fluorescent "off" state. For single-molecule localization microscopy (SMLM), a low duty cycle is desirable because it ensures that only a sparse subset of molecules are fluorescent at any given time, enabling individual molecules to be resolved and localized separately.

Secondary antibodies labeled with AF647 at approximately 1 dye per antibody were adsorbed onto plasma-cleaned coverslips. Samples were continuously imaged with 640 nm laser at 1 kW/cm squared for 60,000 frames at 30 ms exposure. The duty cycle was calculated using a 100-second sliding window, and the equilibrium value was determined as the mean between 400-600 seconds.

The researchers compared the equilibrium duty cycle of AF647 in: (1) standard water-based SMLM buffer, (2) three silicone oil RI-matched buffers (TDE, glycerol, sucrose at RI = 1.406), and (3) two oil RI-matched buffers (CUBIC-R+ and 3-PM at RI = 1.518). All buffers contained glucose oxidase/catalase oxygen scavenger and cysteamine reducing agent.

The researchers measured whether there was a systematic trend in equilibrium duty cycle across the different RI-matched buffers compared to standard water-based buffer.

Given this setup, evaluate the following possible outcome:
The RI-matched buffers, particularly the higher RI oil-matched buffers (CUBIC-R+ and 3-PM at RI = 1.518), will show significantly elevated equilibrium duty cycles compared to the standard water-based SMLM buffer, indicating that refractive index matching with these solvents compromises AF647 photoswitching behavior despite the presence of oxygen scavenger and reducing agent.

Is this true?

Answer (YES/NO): NO